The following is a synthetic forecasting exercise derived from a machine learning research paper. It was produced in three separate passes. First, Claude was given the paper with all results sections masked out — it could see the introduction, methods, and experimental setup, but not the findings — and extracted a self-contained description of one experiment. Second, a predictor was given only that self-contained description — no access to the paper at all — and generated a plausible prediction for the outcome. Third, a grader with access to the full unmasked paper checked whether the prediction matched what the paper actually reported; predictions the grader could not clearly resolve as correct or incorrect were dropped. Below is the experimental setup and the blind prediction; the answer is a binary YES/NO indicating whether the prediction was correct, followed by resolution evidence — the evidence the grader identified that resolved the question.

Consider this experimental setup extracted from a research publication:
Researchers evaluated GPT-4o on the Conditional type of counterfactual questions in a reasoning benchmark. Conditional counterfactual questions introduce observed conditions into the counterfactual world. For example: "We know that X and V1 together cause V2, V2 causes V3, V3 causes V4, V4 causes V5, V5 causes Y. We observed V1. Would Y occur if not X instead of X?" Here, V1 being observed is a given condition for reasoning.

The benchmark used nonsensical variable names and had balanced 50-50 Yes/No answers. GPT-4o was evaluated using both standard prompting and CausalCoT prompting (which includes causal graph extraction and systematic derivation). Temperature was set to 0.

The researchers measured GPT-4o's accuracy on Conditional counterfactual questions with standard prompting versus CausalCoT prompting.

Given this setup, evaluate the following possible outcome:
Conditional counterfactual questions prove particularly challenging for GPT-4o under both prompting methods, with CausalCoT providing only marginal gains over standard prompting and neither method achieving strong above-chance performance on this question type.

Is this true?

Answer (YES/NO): NO